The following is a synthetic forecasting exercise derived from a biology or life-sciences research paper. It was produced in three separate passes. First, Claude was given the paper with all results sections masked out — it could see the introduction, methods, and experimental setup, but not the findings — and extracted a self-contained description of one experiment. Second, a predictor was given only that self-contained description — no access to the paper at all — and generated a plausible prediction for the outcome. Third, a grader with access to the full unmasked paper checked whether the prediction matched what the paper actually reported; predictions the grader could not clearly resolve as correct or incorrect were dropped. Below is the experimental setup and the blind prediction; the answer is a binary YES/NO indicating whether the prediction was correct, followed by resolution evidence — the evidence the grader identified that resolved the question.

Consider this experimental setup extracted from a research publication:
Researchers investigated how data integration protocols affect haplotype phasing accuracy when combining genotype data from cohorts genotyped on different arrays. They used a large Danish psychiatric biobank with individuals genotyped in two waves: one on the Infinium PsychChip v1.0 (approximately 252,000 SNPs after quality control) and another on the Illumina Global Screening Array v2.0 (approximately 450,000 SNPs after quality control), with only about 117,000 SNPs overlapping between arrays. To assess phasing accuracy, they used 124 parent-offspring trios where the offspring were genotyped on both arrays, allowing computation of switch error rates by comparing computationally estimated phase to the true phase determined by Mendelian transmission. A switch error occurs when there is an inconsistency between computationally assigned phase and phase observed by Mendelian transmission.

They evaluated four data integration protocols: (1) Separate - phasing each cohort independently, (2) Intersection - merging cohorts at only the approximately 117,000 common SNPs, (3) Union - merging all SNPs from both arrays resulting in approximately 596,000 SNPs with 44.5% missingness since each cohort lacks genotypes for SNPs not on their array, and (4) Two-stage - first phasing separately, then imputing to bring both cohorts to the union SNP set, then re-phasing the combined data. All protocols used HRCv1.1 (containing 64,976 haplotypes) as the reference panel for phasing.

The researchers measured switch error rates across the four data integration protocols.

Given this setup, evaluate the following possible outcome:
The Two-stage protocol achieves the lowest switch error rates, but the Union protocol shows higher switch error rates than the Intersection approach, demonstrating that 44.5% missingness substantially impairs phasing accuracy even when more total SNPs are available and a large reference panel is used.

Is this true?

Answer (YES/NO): NO